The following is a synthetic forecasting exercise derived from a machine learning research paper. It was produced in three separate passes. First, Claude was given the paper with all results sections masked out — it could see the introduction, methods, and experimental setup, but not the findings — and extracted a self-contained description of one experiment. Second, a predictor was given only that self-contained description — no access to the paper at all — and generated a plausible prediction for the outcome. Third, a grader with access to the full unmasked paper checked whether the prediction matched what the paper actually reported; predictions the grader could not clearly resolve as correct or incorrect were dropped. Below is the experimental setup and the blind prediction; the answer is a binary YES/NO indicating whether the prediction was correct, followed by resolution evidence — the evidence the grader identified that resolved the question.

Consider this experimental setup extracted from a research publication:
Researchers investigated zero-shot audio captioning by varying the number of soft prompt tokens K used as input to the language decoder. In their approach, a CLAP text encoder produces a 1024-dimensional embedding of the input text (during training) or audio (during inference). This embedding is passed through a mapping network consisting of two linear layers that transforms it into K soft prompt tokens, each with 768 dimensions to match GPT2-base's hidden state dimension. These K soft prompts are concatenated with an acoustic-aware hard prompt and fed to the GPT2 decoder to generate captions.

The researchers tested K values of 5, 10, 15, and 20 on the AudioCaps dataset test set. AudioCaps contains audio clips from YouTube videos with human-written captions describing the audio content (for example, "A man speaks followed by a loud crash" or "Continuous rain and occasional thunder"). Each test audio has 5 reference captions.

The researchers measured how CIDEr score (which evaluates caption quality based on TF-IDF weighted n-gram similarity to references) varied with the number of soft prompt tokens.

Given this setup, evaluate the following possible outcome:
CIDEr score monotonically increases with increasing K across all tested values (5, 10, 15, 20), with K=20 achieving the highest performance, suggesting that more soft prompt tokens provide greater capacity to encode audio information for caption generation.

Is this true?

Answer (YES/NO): NO